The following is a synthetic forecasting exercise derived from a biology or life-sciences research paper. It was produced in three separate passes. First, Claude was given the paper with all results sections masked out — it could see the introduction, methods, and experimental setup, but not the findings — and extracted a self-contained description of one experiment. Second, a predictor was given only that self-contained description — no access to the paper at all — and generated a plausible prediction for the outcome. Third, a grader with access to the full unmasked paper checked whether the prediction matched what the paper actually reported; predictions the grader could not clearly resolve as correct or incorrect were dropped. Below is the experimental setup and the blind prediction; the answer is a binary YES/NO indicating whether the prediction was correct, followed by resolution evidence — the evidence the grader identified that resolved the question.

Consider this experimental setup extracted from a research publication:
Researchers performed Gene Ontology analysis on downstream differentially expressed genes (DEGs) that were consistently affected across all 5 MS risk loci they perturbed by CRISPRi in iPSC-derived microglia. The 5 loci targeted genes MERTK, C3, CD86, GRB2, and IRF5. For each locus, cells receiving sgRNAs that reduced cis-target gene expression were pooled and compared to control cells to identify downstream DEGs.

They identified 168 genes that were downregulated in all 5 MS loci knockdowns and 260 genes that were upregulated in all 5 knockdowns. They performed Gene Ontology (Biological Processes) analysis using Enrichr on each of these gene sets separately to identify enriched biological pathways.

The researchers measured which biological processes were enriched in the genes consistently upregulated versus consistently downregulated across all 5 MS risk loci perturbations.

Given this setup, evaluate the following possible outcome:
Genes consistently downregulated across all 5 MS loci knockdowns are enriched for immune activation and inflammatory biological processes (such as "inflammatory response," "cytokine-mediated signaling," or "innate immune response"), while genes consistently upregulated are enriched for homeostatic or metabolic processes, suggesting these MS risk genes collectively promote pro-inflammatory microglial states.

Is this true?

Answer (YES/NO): NO